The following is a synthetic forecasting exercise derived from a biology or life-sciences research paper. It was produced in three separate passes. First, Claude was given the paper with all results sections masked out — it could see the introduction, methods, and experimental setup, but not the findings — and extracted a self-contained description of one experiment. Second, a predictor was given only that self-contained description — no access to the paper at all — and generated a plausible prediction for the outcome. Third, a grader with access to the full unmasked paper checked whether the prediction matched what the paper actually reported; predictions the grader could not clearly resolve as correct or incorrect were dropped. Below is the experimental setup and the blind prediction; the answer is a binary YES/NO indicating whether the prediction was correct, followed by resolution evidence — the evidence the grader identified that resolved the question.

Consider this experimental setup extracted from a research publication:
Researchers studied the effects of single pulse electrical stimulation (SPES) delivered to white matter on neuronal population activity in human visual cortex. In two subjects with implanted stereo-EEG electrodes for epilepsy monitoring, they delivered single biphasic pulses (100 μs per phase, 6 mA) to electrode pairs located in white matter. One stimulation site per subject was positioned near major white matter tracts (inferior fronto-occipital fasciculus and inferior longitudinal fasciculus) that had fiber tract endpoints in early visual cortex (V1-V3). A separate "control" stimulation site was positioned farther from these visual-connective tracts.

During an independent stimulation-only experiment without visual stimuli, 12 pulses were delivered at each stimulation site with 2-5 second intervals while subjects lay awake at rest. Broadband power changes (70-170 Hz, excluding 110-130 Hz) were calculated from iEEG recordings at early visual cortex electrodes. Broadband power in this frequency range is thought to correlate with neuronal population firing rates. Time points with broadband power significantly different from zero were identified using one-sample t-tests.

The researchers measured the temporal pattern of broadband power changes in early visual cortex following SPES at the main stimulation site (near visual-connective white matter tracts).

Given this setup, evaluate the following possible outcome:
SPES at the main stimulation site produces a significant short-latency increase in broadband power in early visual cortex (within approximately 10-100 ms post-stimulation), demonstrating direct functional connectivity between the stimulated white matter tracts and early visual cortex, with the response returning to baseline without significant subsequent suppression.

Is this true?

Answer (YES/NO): NO